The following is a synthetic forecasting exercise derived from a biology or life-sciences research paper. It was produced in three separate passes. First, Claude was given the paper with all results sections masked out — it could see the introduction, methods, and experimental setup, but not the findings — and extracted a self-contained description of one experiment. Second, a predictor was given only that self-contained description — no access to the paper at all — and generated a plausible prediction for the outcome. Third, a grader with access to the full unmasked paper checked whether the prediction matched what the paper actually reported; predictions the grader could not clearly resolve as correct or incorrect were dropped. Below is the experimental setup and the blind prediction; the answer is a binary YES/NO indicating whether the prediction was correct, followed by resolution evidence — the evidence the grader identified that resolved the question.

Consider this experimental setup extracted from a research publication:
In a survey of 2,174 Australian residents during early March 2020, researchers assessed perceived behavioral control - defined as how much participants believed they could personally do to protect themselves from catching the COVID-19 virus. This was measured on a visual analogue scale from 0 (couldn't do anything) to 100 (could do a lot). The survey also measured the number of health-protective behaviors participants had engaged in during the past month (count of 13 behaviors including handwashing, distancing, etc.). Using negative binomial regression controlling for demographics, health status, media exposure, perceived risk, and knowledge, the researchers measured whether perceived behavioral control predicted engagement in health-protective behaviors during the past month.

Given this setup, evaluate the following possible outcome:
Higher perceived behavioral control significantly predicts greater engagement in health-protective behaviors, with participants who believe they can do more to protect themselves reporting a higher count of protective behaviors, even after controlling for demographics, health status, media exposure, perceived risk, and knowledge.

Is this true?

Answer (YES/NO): YES